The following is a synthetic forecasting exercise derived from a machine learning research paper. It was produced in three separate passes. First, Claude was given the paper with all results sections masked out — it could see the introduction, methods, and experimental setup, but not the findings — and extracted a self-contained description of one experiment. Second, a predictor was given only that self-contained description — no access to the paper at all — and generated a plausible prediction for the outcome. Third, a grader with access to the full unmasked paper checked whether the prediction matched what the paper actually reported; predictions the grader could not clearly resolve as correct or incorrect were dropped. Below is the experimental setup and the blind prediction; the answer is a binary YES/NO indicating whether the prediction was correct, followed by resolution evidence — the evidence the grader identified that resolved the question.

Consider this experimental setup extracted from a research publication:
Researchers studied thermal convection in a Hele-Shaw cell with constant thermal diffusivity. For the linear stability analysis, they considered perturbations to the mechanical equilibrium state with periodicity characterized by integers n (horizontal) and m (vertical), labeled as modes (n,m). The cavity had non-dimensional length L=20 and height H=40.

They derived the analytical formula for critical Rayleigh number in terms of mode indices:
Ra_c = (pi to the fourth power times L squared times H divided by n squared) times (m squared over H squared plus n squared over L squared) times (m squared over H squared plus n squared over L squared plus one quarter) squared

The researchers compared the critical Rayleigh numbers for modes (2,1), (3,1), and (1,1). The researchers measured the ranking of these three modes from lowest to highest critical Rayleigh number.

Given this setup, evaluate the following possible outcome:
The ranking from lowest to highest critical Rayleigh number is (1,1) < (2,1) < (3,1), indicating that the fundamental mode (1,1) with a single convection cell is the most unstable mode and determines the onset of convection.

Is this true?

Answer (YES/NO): NO